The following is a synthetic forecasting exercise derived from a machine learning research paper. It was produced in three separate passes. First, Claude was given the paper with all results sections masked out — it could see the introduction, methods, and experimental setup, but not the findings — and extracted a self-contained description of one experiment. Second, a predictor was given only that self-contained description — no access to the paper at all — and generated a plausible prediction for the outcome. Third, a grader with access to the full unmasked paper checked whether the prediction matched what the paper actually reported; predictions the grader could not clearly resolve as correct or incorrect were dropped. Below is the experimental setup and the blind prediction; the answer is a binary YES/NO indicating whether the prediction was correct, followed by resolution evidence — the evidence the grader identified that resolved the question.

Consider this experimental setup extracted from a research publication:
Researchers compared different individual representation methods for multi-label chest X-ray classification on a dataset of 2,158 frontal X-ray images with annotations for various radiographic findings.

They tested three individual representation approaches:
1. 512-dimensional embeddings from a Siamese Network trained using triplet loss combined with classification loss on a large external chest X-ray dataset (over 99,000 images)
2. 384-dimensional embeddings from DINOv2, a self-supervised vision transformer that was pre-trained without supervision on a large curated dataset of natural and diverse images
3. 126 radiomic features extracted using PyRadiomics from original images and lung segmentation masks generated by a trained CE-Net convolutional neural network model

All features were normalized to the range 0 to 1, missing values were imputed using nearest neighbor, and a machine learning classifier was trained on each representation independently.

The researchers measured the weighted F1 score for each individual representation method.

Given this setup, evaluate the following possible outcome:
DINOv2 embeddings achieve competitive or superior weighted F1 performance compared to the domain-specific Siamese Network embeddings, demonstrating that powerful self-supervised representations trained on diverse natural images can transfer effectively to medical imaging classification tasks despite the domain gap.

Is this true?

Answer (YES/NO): YES